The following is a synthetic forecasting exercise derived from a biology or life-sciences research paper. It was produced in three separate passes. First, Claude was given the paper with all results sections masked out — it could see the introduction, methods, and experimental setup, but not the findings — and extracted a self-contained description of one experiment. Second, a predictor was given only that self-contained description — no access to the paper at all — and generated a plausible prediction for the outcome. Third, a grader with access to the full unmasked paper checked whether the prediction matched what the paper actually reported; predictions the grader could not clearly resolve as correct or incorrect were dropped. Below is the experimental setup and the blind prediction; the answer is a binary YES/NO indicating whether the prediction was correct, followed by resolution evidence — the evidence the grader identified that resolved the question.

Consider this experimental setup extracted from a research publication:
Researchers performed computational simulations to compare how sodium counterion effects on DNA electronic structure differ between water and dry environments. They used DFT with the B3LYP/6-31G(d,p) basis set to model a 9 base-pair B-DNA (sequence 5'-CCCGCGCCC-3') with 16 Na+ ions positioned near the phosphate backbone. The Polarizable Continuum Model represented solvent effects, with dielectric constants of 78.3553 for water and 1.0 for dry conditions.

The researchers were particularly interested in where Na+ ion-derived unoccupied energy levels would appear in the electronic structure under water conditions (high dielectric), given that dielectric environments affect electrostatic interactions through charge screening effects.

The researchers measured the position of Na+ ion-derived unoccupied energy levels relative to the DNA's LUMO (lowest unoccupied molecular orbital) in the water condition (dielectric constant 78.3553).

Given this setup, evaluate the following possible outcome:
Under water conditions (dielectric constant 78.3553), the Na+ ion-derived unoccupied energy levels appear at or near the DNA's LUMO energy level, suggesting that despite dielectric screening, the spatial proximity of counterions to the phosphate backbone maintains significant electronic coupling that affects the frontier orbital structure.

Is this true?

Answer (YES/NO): NO